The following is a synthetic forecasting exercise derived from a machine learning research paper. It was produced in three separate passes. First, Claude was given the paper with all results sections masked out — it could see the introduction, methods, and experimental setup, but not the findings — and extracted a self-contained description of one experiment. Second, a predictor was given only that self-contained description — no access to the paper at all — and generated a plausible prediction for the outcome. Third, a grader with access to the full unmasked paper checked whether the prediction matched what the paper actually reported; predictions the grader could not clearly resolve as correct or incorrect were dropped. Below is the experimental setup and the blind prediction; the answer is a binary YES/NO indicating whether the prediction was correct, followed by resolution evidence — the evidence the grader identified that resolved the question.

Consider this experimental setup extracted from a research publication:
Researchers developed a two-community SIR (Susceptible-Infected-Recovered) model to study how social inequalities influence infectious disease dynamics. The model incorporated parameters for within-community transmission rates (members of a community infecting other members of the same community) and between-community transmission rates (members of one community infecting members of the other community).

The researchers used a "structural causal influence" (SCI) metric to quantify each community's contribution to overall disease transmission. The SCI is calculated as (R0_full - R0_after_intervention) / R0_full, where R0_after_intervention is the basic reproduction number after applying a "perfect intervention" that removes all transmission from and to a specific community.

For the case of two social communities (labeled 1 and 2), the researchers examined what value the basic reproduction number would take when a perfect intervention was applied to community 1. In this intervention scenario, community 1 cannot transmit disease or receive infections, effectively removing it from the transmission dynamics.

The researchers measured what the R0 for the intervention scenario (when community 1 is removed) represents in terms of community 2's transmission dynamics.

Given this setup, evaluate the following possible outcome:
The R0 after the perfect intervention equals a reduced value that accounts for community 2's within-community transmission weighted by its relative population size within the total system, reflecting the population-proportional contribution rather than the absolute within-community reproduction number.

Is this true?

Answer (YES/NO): NO